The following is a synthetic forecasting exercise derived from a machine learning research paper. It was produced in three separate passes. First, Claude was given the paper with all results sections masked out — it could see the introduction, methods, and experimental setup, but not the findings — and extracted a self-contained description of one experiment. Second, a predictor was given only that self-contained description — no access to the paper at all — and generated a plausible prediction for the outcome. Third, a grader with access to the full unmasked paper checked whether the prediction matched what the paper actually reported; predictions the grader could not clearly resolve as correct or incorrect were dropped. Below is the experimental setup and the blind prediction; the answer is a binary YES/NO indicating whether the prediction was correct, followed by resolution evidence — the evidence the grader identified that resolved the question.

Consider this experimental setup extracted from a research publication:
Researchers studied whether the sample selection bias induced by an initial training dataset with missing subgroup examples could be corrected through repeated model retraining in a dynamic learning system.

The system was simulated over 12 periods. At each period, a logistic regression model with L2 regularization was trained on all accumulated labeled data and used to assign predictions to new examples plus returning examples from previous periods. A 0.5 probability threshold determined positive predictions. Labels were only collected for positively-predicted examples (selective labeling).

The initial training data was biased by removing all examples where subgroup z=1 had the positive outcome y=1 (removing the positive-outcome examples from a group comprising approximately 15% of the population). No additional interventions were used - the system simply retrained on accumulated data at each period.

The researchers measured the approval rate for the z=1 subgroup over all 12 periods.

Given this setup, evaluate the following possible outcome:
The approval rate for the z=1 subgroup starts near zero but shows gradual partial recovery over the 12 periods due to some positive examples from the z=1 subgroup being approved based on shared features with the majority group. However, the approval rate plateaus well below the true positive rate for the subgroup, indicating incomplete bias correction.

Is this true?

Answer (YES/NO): NO